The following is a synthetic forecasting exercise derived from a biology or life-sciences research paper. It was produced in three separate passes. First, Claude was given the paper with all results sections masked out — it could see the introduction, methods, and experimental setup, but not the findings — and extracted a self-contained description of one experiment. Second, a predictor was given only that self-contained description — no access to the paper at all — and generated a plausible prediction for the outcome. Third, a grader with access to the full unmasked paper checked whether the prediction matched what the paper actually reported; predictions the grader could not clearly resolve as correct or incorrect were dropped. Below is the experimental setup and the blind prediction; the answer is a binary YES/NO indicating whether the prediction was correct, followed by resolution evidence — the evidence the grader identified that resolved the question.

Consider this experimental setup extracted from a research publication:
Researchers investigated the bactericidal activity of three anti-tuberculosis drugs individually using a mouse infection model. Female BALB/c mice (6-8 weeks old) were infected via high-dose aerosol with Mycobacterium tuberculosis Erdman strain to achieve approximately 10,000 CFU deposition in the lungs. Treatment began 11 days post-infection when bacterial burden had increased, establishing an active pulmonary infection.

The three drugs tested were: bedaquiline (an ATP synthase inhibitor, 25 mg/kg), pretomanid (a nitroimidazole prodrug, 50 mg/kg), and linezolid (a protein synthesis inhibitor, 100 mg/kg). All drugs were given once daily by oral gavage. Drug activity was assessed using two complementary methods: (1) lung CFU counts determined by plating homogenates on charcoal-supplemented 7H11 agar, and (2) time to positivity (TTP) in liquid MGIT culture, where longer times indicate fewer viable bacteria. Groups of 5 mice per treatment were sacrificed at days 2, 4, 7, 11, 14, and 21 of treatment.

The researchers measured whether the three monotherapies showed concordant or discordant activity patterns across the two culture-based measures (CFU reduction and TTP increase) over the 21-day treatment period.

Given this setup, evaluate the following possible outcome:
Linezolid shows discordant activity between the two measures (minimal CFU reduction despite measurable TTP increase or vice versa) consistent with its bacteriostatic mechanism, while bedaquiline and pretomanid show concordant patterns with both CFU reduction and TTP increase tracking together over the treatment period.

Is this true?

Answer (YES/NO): NO